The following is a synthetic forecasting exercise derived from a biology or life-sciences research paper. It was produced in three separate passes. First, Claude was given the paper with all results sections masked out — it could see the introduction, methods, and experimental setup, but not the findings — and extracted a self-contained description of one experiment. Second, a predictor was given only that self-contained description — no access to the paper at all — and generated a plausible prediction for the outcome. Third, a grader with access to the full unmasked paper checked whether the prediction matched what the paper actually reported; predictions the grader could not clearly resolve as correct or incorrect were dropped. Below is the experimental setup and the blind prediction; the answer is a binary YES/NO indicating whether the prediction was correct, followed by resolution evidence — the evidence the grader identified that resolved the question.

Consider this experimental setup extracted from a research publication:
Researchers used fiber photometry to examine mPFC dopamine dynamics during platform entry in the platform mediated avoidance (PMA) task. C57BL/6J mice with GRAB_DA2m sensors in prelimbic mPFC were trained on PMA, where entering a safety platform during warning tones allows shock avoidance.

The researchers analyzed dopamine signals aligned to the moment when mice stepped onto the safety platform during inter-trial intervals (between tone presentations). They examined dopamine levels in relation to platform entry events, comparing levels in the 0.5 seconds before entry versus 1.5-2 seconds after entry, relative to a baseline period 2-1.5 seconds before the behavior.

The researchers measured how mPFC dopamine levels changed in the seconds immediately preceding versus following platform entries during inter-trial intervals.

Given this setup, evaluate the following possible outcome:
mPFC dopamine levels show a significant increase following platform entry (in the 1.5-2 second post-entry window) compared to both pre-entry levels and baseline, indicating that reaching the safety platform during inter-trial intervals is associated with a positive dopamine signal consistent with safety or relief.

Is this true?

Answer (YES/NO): NO